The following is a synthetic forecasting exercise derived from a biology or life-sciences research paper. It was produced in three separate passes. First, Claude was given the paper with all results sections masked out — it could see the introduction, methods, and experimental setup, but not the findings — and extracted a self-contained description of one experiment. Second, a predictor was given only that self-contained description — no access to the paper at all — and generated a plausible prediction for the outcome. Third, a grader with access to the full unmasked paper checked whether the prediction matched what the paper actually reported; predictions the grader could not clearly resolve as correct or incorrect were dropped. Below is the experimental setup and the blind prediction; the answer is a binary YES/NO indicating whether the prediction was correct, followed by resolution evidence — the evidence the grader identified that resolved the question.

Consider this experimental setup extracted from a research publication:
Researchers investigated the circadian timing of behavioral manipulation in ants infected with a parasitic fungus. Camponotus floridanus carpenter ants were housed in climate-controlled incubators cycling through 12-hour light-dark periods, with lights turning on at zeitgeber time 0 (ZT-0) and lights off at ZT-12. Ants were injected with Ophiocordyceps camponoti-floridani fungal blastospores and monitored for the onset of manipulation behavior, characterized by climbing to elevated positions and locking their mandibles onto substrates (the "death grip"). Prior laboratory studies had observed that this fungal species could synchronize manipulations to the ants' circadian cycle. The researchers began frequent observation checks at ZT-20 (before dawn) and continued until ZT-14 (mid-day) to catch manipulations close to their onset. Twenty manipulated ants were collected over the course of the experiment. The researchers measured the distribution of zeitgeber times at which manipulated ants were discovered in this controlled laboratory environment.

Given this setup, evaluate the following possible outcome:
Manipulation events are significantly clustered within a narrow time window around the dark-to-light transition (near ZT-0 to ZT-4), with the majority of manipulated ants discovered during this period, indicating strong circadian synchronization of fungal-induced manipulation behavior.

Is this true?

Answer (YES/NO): NO